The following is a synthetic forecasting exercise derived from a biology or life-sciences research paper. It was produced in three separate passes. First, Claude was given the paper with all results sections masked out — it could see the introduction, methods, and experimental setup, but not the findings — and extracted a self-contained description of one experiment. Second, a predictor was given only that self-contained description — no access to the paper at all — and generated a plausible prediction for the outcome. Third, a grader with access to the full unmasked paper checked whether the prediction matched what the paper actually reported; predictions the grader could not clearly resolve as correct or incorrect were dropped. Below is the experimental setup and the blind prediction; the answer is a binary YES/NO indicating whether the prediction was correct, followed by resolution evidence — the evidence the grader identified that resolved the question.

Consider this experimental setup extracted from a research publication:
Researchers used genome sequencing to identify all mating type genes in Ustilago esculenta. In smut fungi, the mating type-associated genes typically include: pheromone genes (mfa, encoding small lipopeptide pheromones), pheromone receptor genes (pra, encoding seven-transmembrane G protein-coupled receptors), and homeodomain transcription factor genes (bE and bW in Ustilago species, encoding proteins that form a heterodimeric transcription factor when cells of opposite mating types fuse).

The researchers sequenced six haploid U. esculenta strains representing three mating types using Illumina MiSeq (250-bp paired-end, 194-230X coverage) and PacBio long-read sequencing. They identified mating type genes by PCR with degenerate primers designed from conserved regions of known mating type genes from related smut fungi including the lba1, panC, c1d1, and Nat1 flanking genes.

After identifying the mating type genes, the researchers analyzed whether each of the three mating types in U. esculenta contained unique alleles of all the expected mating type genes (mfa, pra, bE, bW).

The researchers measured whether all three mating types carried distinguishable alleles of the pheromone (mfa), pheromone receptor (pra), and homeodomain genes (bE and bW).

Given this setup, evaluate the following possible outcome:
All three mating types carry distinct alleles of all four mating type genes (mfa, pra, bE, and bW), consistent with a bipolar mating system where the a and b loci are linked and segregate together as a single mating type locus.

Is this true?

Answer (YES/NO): YES